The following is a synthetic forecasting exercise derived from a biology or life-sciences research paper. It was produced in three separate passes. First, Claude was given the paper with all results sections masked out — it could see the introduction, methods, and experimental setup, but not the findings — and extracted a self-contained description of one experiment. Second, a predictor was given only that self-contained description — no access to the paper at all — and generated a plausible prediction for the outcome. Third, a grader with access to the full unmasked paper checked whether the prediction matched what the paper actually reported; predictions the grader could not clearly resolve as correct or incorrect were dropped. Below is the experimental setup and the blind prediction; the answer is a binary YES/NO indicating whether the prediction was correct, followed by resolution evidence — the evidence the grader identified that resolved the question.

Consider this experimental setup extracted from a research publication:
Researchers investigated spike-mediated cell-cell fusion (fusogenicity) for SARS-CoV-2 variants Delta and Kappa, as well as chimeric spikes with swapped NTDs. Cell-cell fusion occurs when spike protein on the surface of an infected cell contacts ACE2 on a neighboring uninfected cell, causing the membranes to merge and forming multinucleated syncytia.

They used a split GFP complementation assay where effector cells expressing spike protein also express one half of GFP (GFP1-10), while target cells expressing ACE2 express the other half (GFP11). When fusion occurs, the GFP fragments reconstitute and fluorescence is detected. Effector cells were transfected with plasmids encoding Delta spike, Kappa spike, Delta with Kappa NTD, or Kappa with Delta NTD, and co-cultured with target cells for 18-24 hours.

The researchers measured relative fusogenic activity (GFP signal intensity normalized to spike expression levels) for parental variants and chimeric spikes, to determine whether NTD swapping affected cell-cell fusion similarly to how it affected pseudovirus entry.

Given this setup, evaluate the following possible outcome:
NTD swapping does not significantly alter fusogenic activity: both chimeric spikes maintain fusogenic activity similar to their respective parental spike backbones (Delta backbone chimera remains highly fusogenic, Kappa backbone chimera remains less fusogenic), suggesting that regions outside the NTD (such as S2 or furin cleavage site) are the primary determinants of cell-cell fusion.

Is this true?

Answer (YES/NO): NO